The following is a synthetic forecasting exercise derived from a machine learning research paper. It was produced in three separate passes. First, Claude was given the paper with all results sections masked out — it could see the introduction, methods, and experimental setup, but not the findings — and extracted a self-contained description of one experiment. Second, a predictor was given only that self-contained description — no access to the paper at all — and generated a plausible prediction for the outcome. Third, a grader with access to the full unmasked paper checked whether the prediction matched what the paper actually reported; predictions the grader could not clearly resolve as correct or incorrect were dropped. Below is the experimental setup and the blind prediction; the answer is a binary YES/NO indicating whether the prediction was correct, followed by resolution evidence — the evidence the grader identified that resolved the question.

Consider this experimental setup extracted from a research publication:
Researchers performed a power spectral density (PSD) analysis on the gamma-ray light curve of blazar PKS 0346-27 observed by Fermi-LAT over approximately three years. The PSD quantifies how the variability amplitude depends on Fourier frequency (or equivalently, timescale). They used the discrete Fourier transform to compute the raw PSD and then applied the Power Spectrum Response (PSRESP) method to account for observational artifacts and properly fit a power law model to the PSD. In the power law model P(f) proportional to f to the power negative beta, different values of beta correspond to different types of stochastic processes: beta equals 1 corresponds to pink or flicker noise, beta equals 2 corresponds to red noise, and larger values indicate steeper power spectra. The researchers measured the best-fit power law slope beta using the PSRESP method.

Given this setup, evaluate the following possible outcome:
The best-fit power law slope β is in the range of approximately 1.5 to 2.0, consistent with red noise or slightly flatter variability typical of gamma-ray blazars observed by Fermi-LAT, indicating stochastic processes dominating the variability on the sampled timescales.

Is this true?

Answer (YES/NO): NO